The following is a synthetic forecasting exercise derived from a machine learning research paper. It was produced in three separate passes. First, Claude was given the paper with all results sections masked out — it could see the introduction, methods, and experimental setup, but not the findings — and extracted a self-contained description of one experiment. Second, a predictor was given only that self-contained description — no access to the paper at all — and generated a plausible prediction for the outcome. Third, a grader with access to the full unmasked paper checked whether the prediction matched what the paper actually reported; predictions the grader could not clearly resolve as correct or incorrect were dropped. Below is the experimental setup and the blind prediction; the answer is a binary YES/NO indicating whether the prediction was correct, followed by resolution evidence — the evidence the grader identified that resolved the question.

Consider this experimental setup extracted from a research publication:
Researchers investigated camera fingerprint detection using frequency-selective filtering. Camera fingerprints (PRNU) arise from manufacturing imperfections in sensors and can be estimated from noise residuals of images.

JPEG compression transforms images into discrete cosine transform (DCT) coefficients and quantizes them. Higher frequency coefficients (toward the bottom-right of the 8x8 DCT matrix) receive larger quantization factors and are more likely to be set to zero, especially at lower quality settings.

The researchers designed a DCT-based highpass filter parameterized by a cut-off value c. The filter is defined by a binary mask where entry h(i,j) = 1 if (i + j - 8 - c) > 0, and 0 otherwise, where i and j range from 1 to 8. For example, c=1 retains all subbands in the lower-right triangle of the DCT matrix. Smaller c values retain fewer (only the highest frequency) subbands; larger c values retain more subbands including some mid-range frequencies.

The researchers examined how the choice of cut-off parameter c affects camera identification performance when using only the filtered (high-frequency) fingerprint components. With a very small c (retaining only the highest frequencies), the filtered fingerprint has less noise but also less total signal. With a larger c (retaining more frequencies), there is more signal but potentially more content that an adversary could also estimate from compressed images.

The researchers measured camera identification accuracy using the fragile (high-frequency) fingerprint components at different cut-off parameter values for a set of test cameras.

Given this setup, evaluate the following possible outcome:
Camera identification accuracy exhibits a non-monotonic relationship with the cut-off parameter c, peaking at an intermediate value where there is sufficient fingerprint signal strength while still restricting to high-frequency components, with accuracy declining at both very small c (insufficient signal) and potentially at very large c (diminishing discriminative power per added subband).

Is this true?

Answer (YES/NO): NO